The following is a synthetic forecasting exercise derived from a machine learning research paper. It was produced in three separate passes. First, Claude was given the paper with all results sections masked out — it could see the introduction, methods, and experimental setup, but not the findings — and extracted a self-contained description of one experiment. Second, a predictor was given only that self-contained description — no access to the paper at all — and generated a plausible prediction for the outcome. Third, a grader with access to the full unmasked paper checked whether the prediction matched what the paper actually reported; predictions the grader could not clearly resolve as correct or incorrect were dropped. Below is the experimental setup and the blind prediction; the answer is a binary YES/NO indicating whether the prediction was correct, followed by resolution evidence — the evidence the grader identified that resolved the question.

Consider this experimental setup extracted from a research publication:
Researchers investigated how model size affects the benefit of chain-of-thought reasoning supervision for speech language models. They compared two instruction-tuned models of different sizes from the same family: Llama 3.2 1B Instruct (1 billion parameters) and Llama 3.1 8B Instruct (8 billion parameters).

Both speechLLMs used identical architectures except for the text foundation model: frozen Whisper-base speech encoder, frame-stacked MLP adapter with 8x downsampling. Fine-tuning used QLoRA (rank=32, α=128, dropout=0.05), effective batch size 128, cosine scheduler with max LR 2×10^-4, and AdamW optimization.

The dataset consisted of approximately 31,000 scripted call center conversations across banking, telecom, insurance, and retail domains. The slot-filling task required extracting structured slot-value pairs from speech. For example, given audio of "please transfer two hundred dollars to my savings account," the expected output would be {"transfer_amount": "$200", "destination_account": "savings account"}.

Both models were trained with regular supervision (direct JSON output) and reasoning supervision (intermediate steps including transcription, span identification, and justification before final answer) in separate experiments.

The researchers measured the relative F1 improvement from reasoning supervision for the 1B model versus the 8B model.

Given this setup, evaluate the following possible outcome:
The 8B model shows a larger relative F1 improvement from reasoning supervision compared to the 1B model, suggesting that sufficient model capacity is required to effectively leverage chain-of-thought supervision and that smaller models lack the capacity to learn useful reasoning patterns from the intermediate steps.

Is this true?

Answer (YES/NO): YES